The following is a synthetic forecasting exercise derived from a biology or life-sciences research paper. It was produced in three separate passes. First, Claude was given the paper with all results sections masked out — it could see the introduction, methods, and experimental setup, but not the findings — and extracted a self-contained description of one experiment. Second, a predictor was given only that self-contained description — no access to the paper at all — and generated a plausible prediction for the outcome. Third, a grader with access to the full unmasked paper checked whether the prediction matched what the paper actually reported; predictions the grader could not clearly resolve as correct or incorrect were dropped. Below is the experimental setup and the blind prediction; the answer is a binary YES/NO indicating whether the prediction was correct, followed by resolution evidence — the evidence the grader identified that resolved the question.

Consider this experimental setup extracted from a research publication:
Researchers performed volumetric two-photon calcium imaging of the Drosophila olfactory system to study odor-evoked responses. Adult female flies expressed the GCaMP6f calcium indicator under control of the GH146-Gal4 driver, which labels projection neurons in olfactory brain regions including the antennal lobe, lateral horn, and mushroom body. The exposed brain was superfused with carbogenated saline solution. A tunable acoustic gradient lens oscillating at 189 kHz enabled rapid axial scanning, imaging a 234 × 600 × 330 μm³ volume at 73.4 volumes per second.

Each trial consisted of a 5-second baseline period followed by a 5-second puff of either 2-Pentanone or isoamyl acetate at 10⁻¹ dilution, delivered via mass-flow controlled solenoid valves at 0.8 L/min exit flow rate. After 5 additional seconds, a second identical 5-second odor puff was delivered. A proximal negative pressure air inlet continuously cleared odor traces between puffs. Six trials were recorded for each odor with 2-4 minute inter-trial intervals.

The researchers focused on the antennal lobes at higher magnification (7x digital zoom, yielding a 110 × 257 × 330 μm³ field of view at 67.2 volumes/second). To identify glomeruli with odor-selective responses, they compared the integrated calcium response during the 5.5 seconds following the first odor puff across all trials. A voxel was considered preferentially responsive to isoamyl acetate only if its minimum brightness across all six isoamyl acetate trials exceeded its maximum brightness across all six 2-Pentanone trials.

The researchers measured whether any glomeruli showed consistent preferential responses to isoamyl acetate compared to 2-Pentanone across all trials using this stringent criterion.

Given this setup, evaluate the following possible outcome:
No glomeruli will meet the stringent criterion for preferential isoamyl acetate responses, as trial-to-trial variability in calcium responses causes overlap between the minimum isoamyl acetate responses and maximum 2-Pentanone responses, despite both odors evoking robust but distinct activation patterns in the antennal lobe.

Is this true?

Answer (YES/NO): NO